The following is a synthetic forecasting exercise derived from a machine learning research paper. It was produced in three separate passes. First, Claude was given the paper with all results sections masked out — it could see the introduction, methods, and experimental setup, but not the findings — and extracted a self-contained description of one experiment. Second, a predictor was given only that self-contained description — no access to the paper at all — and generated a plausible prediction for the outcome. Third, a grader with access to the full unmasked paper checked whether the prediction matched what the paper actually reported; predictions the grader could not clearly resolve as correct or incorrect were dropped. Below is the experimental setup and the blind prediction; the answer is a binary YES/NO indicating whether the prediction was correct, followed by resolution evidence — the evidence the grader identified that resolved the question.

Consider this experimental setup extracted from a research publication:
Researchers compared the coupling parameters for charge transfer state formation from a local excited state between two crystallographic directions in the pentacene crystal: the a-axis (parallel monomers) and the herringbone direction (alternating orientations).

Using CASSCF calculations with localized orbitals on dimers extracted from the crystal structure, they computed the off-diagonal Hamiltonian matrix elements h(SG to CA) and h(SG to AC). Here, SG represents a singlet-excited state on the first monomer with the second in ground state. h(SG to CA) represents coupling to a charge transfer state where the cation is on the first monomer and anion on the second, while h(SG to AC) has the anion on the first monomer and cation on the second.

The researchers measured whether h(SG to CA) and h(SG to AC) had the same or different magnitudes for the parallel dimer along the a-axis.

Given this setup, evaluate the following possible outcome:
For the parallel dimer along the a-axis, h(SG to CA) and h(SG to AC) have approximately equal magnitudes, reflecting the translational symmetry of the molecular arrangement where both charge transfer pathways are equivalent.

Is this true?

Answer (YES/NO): YES